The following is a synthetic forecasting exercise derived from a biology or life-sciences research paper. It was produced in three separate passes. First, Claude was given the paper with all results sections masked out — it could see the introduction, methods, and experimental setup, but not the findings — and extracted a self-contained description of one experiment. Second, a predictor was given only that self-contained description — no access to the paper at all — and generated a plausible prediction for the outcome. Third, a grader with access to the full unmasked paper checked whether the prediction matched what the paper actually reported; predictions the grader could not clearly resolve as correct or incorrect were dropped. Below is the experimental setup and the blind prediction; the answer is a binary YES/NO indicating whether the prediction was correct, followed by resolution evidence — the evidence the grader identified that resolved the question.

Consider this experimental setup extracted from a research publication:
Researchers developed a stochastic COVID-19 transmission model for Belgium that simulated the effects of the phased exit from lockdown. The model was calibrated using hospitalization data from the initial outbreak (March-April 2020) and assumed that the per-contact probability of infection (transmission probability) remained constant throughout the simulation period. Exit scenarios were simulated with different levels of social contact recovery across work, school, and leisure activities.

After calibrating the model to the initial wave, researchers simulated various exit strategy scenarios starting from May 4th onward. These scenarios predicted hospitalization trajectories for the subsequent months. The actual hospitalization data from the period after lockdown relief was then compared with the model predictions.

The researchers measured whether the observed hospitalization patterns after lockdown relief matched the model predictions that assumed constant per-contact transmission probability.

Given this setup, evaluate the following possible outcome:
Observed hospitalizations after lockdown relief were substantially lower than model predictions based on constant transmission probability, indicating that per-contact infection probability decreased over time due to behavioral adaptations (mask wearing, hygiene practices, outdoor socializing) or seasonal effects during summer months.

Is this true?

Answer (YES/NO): YES